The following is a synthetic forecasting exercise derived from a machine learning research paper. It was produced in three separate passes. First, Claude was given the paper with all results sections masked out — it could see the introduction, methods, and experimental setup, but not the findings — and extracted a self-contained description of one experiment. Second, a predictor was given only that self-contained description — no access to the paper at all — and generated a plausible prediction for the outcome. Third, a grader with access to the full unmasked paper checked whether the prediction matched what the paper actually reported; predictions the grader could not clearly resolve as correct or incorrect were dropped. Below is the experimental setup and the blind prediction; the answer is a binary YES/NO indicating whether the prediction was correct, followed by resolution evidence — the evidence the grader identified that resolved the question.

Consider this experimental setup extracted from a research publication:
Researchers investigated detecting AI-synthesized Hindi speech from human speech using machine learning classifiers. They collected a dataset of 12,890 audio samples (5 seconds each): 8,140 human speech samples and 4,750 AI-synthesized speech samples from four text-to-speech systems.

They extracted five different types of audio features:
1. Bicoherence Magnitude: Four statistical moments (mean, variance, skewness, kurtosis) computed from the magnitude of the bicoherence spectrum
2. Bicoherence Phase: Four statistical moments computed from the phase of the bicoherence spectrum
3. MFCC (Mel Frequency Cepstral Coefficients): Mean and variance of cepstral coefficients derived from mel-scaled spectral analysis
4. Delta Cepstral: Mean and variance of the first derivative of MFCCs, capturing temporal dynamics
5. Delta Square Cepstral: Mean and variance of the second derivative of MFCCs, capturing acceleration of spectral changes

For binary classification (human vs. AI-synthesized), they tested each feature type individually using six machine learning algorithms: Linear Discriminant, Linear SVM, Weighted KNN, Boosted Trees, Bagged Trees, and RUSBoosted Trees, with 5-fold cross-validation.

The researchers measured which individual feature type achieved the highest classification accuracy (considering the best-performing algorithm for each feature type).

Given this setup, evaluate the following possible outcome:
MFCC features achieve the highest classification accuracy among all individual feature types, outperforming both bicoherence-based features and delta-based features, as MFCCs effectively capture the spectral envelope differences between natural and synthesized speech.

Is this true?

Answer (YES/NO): NO